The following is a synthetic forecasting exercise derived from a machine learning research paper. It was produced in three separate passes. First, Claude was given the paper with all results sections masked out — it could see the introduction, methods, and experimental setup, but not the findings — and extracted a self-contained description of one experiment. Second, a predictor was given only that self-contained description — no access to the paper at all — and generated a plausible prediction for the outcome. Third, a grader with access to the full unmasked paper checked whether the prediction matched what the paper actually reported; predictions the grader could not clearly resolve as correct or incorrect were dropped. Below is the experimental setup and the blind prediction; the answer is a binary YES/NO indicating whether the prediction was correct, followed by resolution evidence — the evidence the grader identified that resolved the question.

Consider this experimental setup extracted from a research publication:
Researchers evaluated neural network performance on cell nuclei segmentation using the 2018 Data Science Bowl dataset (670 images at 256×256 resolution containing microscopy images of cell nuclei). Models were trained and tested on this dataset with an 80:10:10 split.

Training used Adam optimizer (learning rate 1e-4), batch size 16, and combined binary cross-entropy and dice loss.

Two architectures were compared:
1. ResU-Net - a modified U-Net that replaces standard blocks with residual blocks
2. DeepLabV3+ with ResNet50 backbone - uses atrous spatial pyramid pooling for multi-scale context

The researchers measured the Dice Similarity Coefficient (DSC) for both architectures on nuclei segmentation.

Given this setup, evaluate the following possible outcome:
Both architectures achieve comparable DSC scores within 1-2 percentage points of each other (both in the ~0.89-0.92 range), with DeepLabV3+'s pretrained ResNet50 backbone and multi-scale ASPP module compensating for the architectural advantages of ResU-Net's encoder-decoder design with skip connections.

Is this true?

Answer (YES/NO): YES